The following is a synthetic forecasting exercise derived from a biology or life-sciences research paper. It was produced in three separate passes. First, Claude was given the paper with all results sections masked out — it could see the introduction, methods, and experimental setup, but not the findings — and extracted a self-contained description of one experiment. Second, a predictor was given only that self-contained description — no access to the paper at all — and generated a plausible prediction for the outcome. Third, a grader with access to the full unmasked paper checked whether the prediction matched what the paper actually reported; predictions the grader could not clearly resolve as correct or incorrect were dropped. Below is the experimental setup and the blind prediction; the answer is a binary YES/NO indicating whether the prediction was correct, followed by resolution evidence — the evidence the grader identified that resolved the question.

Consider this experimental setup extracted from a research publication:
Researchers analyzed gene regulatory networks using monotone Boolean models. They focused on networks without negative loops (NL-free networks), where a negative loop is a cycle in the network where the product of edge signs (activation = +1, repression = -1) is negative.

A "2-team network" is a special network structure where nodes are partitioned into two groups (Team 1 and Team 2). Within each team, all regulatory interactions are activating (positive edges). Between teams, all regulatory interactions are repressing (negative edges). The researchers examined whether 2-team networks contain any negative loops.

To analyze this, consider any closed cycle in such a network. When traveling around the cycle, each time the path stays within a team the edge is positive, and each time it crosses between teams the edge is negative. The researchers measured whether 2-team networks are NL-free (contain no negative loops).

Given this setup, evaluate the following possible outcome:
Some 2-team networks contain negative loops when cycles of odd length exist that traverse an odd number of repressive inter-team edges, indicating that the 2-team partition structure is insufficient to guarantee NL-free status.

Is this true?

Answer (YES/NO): NO